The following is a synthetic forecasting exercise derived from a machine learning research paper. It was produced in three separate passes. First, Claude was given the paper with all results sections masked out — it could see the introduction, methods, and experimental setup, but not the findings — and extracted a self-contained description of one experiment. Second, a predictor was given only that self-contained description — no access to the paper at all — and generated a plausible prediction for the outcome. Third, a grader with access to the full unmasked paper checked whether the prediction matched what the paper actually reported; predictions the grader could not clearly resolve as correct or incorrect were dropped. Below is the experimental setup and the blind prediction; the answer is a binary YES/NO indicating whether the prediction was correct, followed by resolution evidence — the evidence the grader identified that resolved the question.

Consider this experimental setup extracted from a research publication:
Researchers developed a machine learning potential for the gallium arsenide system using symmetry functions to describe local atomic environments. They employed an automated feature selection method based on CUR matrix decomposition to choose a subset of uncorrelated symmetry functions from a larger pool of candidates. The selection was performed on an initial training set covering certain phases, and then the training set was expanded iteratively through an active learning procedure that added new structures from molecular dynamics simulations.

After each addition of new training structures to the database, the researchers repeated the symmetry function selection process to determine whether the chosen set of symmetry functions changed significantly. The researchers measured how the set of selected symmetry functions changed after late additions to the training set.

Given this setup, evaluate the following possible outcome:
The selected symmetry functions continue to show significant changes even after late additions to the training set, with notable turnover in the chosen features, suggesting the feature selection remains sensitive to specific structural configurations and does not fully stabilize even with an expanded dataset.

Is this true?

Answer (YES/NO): NO